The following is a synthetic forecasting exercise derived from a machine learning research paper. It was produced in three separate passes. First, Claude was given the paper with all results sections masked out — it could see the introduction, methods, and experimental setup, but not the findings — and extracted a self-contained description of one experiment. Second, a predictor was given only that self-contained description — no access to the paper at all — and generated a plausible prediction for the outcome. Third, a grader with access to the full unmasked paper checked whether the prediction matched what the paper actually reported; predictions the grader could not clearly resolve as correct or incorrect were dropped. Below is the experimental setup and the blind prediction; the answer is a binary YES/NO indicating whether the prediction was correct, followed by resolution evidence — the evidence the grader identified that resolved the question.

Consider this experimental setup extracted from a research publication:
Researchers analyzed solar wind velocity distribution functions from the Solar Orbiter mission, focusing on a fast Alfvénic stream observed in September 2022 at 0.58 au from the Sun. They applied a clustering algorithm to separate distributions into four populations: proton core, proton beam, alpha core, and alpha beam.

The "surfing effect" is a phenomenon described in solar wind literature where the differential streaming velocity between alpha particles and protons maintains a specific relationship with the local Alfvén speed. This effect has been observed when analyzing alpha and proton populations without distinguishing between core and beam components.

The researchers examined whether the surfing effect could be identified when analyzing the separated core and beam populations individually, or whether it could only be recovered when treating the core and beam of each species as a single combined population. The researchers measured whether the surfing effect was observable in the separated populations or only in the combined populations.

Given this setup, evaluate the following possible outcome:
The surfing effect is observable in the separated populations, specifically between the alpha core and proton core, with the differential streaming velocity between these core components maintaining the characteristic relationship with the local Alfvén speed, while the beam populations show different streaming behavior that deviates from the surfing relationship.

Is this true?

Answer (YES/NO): NO